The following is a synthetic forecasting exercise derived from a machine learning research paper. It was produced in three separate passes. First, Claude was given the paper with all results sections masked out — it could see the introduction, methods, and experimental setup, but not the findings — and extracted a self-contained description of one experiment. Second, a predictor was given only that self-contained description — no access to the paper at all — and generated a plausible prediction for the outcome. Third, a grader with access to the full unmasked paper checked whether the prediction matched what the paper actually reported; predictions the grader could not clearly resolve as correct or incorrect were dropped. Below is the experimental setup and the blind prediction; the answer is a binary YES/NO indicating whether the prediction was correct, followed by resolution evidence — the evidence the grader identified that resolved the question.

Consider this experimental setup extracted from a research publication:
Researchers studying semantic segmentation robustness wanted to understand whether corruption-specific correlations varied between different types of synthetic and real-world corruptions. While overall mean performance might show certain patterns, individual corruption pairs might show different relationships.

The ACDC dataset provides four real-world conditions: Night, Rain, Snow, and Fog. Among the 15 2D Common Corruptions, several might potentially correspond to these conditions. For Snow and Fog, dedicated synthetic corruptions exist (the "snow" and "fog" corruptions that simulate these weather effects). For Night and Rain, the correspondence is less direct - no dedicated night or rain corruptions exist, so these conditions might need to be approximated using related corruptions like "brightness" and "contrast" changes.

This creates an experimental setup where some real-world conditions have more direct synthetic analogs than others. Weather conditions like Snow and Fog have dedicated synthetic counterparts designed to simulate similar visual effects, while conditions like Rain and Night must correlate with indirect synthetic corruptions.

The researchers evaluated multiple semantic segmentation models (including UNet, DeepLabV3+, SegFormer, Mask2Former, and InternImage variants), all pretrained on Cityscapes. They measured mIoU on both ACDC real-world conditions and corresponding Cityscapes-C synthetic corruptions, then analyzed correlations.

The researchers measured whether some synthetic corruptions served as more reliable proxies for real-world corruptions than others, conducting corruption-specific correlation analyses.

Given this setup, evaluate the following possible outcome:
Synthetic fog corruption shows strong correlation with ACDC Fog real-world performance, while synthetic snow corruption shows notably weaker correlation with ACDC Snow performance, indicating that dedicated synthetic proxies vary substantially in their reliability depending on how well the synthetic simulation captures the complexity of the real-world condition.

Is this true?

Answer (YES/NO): NO